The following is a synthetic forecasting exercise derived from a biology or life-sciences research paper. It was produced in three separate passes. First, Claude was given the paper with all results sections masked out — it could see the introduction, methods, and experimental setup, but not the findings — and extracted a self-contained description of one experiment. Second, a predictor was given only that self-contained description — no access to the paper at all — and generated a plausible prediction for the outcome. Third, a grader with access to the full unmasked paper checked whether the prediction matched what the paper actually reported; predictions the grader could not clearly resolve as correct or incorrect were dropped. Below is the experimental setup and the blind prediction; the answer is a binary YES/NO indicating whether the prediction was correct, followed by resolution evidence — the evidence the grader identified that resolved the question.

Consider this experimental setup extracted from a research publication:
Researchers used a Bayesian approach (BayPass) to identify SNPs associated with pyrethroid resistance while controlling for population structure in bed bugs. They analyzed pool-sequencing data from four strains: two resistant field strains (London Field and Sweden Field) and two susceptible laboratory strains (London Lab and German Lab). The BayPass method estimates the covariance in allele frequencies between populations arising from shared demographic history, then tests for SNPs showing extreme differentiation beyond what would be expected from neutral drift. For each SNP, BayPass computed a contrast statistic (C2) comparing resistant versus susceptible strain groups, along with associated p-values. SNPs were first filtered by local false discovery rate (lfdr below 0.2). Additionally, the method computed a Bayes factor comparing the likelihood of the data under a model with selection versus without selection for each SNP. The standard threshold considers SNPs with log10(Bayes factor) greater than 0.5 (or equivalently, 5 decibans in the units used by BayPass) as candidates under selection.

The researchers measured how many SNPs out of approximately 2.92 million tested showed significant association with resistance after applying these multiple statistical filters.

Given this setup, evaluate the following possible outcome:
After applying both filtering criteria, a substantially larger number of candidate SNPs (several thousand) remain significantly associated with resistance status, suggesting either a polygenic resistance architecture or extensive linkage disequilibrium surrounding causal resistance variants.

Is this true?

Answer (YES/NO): NO